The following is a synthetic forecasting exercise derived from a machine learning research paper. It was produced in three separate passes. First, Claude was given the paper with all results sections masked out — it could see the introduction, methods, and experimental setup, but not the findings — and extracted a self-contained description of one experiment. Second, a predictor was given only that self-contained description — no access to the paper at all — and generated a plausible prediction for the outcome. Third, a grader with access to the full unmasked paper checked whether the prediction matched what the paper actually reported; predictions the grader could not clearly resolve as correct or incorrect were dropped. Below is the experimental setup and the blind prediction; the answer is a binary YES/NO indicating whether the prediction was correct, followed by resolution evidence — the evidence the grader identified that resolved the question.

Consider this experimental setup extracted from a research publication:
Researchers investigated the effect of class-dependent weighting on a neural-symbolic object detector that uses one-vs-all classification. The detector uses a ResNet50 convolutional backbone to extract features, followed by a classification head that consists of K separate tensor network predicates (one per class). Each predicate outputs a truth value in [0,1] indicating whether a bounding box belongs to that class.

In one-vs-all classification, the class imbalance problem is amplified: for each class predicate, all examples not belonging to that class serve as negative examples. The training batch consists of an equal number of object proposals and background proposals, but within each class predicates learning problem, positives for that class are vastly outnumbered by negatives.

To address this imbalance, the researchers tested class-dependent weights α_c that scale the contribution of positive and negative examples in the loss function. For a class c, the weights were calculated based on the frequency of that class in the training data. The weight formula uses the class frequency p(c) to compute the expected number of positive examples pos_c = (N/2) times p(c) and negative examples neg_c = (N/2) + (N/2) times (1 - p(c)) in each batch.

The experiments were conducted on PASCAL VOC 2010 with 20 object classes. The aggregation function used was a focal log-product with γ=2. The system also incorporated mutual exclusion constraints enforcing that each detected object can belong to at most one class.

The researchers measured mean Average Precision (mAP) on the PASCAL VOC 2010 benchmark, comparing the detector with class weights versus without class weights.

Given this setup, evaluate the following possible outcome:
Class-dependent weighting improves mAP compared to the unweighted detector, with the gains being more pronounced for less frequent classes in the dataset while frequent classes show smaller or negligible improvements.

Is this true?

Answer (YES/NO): NO